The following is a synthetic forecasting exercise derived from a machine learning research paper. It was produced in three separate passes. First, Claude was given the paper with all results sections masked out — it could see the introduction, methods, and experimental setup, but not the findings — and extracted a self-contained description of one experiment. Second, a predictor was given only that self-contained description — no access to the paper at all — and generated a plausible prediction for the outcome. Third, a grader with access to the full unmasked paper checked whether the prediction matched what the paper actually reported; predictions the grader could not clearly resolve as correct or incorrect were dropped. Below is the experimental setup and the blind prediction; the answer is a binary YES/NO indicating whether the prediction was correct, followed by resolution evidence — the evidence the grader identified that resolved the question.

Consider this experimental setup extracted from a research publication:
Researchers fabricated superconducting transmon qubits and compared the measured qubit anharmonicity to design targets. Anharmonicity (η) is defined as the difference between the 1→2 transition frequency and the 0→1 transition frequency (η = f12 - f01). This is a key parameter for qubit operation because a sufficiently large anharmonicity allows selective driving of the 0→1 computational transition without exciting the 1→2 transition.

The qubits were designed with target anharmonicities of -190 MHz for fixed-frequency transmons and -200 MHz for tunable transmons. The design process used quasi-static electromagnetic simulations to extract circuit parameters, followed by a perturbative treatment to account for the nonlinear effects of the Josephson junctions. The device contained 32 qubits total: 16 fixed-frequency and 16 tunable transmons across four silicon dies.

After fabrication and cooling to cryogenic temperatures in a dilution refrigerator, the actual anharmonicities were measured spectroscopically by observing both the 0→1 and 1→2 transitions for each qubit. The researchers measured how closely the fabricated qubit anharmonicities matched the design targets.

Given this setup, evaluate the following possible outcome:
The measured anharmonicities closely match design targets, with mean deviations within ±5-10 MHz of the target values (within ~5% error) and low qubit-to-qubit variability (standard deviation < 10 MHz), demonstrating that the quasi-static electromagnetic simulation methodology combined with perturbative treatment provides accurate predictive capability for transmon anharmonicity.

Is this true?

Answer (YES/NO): NO